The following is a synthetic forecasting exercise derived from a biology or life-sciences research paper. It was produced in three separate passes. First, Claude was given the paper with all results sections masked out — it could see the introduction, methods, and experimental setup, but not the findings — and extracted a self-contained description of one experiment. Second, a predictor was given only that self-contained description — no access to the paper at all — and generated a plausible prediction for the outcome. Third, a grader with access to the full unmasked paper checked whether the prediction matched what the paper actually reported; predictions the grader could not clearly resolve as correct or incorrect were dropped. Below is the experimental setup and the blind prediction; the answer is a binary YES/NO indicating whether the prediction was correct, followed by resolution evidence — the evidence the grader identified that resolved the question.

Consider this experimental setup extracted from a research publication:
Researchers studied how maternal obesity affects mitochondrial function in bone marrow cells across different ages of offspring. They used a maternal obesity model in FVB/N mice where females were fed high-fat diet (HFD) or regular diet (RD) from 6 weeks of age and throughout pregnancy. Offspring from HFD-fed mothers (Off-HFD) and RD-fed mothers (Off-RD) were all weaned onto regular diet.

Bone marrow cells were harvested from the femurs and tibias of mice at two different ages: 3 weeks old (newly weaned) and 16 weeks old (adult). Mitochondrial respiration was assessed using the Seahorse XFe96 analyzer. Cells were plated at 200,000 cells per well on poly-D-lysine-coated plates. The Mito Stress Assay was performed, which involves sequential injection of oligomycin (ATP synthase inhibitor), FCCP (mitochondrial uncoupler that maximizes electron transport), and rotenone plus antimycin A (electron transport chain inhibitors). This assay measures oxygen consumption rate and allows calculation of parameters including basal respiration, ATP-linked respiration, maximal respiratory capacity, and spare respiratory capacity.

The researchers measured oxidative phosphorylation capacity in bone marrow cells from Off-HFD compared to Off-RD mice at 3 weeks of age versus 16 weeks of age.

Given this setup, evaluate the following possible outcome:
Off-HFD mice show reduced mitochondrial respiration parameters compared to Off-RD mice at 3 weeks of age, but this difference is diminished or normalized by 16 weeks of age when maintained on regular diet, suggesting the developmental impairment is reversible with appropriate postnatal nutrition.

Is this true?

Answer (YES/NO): NO